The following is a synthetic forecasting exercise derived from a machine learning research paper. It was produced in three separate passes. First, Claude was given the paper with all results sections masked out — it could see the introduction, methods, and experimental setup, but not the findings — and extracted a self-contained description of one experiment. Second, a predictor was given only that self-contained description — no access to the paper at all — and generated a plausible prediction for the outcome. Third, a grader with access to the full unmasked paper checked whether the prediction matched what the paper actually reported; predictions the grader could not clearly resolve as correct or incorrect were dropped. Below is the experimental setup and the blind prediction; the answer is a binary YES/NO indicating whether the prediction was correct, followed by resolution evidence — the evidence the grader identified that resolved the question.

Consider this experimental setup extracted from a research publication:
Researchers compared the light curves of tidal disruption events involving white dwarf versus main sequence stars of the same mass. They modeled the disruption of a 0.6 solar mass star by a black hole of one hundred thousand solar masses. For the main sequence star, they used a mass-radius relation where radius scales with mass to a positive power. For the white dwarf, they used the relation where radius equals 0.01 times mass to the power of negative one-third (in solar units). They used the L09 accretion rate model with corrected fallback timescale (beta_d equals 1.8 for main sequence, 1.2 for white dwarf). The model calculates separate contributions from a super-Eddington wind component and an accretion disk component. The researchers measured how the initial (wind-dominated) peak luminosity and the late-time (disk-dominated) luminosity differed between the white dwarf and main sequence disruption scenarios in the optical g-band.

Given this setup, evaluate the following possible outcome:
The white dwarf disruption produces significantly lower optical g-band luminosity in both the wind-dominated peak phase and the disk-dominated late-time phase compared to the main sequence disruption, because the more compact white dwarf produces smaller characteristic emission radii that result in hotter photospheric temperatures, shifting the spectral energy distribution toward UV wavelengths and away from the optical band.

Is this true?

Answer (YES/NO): NO